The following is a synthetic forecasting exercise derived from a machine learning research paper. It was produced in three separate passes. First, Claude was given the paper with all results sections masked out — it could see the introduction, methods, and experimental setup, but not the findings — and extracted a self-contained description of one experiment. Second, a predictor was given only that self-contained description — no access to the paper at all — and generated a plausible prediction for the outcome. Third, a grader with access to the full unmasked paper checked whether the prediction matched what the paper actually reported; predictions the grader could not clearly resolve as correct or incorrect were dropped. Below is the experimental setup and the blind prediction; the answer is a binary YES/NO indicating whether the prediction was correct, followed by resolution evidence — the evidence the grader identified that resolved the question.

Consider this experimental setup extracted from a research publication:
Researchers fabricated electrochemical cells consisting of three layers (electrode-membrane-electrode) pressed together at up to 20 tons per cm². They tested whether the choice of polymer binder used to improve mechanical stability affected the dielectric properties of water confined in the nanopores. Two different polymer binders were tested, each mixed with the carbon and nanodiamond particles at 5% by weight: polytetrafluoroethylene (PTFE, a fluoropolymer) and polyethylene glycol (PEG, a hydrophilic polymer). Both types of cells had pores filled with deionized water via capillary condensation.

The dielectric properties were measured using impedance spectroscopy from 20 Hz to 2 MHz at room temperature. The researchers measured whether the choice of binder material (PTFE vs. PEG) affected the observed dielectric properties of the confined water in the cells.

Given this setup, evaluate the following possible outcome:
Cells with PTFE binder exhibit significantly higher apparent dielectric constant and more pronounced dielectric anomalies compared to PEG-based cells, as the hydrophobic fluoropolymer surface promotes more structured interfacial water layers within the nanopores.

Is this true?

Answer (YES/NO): NO